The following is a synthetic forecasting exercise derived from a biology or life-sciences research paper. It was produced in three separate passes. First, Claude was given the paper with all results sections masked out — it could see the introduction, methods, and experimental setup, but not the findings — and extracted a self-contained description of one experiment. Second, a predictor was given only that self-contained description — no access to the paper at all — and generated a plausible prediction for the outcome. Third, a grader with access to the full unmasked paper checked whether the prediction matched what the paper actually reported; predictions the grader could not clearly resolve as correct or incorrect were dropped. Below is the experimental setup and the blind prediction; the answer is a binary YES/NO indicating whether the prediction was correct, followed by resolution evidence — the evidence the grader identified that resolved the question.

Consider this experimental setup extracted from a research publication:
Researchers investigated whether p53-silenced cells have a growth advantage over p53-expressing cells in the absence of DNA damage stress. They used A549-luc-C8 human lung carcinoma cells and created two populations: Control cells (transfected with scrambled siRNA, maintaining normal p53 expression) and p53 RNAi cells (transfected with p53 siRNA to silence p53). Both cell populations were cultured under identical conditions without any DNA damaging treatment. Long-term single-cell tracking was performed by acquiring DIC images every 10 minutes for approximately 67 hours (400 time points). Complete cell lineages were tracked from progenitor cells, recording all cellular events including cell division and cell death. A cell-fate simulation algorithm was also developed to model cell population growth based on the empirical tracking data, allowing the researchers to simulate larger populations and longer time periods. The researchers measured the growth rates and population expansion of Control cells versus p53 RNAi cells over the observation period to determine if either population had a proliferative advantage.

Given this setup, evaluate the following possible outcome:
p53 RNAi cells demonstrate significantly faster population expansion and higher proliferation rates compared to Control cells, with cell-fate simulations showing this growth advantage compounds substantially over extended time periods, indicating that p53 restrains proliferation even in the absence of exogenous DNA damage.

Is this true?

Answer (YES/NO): NO